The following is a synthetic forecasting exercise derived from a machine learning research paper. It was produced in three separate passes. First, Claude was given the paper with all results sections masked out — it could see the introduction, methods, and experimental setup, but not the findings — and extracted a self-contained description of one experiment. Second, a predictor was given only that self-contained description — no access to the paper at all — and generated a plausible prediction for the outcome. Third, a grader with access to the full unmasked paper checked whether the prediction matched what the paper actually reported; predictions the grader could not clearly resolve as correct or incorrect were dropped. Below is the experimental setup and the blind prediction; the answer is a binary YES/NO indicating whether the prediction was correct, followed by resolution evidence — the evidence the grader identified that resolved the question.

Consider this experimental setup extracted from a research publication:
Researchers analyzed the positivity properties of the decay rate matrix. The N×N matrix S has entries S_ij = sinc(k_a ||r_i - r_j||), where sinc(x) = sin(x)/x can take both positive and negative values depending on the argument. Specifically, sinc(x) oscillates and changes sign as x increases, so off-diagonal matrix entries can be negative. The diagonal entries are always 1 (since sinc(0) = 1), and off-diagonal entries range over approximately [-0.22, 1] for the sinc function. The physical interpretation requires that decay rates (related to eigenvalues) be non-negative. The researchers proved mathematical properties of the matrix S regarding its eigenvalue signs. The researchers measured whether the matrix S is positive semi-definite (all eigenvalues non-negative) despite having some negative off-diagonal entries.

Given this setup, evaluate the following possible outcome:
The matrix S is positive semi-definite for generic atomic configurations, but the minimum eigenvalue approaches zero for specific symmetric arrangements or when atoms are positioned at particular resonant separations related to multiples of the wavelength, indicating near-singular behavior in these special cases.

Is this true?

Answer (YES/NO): NO